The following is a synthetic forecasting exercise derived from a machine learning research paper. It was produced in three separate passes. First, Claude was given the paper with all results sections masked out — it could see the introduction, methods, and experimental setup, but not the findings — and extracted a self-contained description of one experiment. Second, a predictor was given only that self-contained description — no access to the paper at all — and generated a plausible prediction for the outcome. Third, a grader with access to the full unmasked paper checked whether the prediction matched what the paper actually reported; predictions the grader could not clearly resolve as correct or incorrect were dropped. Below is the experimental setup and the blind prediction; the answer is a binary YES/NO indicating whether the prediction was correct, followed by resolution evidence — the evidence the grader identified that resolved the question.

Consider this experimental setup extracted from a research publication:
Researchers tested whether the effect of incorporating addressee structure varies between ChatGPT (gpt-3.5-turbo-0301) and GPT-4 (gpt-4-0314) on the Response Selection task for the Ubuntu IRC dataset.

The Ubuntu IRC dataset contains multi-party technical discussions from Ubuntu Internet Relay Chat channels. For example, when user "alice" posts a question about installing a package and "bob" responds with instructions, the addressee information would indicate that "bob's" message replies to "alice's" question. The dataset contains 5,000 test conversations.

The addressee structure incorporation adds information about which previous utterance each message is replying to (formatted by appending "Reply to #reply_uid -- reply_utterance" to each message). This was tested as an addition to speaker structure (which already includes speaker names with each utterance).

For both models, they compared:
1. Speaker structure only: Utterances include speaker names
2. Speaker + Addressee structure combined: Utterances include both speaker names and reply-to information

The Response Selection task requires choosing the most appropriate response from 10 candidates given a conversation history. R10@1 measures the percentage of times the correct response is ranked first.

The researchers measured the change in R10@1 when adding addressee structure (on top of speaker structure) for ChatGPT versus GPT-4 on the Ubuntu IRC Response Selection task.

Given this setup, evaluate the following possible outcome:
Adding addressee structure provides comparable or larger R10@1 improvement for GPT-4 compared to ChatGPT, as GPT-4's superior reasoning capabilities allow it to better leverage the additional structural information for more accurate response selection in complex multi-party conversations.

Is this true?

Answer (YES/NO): YES